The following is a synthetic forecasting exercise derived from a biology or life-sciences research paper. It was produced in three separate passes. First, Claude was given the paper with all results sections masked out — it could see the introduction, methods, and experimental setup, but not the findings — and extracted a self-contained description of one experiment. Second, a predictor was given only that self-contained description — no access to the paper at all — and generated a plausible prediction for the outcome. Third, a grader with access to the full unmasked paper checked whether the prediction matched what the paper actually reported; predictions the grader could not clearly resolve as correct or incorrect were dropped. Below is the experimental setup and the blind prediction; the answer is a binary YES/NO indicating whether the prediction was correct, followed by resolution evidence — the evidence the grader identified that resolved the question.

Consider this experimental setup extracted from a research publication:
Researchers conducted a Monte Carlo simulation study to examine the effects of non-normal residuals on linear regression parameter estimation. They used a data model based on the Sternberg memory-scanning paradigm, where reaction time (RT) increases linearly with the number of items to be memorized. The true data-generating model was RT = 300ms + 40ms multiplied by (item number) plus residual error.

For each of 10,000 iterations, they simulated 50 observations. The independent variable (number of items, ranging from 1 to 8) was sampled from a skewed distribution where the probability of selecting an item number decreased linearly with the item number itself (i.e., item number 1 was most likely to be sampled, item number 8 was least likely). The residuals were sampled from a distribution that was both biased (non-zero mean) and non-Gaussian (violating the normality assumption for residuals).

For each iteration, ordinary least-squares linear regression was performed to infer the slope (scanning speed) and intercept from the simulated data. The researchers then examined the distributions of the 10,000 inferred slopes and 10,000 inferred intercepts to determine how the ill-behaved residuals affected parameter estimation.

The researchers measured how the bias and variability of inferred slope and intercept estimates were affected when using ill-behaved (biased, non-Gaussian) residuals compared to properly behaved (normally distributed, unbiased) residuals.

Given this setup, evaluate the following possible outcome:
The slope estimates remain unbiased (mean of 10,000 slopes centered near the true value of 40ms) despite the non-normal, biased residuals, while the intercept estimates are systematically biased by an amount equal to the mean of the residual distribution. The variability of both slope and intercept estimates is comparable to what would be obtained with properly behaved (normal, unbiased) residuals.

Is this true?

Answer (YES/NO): NO